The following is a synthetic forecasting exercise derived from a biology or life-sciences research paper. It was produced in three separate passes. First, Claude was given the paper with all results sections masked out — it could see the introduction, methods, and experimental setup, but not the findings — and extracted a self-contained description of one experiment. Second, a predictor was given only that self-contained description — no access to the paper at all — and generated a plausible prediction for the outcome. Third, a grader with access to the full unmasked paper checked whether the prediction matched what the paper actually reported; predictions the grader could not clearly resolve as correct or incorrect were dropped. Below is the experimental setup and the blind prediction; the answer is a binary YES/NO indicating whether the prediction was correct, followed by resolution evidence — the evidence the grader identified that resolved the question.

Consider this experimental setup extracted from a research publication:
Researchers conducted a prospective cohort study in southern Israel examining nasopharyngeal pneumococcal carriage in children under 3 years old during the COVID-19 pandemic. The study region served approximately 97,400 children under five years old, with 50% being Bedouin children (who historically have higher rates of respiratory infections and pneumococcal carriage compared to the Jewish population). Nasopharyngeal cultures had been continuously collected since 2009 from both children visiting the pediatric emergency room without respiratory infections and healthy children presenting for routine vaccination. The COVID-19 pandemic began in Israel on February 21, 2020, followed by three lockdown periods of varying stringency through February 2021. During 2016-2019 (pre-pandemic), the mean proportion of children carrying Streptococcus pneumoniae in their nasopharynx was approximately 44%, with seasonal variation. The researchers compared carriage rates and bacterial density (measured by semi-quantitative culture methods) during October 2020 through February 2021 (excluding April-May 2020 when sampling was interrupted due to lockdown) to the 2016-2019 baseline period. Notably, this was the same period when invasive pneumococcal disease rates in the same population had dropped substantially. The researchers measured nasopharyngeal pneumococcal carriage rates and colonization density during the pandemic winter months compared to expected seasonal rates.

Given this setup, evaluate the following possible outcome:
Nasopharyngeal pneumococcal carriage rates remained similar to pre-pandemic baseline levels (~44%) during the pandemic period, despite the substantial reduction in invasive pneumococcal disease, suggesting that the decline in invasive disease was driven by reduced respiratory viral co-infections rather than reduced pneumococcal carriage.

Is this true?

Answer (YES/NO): YES